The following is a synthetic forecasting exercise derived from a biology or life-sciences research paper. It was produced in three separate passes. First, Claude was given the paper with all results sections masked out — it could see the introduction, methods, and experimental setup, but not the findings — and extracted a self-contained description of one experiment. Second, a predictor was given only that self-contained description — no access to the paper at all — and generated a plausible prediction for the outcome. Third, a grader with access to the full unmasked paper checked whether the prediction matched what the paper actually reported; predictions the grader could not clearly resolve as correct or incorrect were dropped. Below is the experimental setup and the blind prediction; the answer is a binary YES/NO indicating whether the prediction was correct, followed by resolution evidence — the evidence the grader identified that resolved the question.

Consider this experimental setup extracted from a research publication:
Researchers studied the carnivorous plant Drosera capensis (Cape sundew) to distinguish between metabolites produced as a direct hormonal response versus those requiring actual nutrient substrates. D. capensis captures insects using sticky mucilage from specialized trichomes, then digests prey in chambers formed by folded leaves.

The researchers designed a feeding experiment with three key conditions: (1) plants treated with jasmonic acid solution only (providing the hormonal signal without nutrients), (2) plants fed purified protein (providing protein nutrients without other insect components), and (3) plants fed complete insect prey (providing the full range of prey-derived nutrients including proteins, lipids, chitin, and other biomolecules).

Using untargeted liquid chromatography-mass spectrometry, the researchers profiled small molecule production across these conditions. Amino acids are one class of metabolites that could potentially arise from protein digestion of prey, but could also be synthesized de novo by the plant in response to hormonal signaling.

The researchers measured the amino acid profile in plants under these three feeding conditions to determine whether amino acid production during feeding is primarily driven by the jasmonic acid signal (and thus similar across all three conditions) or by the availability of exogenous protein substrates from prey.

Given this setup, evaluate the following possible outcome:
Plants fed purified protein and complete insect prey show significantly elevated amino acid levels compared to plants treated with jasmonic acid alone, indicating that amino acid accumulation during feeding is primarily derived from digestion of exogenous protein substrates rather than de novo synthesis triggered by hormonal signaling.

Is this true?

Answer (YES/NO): YES